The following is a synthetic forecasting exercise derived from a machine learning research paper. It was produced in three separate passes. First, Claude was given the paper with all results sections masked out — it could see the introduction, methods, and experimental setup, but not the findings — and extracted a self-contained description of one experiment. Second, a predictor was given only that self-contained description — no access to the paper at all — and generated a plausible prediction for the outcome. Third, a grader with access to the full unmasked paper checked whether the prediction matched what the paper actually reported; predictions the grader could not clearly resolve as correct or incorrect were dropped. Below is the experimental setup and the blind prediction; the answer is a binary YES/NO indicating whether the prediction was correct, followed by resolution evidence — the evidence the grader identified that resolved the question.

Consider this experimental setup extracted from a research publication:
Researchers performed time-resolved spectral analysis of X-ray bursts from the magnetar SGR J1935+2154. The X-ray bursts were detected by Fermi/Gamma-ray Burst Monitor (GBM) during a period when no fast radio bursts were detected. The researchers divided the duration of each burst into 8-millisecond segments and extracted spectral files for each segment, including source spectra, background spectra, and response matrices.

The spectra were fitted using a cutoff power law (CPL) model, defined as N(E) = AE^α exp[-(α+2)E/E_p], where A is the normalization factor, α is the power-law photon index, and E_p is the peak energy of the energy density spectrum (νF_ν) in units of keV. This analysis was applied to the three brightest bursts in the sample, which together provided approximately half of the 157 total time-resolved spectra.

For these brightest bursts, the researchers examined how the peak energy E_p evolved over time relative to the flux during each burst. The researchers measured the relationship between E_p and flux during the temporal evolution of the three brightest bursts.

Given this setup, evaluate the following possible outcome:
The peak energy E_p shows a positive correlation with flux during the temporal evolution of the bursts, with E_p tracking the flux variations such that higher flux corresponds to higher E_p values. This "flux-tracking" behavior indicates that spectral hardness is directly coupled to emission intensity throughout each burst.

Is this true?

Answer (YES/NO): YES